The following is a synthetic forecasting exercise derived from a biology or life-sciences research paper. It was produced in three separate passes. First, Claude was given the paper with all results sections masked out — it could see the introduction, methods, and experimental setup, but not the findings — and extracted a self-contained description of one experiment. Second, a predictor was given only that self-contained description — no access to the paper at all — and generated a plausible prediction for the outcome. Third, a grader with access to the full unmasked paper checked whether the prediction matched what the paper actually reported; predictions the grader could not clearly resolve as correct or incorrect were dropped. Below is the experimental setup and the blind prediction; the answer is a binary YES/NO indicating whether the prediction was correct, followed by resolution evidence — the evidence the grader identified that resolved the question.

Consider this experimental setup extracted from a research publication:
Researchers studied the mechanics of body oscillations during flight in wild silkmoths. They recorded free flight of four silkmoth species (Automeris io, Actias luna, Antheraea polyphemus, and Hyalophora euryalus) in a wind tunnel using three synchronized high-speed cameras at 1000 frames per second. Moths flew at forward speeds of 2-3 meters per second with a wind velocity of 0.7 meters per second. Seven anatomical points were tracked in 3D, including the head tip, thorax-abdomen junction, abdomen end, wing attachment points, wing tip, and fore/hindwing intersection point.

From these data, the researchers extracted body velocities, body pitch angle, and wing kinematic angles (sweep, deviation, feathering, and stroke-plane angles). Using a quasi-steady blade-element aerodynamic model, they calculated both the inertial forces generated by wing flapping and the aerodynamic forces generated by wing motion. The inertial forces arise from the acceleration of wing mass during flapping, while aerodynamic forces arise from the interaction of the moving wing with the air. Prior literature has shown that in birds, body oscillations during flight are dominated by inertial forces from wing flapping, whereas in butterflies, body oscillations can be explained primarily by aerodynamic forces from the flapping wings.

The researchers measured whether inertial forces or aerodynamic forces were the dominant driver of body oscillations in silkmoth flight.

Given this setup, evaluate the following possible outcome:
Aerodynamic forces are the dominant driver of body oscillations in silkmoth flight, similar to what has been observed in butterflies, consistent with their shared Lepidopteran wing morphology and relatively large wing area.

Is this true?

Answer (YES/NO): NO